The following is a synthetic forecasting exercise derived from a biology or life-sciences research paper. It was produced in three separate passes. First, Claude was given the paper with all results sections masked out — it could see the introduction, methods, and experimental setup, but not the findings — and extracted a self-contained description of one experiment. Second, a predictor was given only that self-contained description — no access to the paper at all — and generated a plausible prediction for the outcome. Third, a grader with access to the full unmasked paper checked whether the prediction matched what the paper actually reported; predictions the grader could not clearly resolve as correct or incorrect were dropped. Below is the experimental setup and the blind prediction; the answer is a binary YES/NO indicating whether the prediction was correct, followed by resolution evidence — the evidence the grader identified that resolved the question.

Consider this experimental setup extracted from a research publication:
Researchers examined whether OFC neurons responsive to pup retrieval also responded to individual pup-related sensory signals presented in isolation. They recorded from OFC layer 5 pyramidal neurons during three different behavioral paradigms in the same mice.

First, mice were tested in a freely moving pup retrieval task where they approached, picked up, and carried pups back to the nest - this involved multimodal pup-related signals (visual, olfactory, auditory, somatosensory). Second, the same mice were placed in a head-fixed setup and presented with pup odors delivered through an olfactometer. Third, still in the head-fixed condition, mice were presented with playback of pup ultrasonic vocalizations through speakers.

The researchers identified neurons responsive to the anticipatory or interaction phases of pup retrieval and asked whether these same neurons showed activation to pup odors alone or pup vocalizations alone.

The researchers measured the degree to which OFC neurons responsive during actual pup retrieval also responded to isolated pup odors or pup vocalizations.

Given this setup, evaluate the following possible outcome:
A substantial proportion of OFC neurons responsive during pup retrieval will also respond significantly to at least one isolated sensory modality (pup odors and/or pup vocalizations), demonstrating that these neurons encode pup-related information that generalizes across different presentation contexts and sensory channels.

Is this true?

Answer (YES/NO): NO